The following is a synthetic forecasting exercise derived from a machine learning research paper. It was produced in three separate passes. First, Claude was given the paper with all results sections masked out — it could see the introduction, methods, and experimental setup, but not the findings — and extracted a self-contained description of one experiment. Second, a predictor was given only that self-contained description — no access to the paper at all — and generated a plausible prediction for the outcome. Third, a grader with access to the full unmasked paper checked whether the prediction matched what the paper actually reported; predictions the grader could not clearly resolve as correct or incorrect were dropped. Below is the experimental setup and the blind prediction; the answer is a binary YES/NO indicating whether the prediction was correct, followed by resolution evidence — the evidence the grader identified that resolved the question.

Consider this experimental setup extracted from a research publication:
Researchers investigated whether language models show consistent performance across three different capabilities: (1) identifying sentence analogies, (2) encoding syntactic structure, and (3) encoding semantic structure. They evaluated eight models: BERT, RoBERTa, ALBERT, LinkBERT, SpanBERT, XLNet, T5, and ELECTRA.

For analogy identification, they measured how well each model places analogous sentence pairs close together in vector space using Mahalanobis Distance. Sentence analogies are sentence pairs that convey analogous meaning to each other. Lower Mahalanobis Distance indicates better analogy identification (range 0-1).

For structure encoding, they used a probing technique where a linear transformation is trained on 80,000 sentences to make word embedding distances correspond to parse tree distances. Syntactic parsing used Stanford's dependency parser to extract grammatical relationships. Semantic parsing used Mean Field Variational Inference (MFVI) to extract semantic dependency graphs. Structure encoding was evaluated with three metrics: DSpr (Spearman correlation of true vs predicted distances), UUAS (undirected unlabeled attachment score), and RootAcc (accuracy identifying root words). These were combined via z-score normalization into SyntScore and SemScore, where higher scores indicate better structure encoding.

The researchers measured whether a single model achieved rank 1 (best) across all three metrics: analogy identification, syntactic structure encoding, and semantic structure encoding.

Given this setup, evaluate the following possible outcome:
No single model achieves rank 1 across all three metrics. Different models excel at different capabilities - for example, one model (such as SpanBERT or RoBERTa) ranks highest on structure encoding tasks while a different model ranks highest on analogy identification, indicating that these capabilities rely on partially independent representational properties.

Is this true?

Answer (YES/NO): NO